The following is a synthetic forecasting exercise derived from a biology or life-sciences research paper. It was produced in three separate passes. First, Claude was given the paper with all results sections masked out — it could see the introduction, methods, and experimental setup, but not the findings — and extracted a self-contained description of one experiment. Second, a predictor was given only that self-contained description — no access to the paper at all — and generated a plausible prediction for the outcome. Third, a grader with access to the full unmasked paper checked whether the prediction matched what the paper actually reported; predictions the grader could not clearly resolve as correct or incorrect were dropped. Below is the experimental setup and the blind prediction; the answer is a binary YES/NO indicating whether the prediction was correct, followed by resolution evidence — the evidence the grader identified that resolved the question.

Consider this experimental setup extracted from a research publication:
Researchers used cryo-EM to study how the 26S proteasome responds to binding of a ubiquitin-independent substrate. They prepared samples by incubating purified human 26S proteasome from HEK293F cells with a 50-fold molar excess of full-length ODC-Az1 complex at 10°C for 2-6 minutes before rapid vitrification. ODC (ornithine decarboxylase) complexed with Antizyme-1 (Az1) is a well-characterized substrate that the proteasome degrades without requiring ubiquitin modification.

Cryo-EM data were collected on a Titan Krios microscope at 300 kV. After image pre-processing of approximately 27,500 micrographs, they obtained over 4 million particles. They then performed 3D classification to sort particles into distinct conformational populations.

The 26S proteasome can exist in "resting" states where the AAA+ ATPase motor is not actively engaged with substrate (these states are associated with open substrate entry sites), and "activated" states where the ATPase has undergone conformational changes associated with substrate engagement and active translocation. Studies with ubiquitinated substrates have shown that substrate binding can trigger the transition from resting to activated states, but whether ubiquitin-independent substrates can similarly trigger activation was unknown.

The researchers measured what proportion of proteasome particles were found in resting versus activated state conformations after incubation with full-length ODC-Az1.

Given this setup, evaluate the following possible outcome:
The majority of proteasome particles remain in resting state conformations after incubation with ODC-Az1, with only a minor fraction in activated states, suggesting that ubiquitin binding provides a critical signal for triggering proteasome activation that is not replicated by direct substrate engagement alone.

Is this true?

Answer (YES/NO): NO